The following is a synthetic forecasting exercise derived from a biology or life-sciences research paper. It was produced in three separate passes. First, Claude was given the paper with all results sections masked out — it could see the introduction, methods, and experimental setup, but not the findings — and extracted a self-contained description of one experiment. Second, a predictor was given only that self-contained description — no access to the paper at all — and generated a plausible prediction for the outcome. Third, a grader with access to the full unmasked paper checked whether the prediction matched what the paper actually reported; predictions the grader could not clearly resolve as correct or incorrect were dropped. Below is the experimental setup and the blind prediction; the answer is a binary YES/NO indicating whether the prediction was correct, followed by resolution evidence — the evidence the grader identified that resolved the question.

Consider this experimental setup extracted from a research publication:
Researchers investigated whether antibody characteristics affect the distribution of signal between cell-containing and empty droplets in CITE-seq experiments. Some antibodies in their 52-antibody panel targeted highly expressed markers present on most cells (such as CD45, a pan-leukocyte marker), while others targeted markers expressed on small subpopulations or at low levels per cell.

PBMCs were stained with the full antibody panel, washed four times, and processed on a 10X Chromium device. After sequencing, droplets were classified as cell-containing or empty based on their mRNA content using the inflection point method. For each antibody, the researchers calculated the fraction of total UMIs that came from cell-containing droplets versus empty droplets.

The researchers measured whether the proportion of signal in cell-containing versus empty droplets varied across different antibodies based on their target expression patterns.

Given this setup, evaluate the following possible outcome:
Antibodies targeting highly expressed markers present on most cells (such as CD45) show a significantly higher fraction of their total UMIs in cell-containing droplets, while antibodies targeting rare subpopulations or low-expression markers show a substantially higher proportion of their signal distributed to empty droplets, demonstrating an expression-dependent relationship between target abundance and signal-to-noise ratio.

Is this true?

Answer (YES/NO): YES